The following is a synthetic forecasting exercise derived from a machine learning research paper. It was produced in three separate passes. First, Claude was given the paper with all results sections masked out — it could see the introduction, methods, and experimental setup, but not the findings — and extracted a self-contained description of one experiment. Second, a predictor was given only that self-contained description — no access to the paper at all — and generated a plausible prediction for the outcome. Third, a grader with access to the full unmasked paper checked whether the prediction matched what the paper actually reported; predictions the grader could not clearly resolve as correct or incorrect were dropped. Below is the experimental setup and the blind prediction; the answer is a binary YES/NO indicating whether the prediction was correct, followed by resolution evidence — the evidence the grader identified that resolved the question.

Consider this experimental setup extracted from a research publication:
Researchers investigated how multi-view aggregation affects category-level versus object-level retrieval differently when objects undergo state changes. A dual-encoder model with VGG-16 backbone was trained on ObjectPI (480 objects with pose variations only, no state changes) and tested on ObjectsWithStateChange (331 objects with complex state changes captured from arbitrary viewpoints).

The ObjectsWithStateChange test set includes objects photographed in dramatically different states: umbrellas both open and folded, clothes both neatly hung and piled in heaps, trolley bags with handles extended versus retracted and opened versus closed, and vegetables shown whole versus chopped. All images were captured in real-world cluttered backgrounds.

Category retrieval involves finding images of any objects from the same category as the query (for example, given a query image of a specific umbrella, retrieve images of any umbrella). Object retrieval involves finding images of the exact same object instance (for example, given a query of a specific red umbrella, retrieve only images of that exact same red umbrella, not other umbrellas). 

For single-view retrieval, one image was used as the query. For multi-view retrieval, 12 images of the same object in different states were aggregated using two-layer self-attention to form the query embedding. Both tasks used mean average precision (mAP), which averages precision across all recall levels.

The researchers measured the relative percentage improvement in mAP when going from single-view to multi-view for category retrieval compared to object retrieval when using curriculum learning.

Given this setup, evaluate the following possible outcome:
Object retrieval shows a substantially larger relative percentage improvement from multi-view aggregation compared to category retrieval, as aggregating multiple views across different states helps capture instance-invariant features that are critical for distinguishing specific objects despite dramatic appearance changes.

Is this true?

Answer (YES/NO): YES